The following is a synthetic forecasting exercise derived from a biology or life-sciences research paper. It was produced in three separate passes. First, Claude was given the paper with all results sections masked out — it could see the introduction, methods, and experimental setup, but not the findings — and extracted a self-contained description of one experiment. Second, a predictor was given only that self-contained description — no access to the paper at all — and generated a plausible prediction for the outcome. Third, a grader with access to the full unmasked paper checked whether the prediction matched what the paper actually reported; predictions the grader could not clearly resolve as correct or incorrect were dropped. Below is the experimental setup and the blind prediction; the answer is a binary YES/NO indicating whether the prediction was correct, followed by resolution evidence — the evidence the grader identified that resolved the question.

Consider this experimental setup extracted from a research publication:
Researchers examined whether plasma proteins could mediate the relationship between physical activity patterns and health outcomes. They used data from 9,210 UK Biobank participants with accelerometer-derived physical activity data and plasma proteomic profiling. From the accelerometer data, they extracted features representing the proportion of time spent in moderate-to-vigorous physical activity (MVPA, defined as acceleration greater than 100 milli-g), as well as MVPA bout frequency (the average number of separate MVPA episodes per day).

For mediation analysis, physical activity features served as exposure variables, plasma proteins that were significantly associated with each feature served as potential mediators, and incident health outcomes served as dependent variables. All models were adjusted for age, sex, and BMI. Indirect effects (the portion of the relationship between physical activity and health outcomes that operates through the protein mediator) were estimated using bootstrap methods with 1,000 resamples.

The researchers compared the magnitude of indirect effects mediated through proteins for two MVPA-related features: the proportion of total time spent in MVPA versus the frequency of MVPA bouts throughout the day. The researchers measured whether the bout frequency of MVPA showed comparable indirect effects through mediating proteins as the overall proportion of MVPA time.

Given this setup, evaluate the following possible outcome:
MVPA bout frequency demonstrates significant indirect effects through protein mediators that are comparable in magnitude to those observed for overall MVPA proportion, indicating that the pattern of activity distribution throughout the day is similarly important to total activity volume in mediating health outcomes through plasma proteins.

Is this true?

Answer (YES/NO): YES